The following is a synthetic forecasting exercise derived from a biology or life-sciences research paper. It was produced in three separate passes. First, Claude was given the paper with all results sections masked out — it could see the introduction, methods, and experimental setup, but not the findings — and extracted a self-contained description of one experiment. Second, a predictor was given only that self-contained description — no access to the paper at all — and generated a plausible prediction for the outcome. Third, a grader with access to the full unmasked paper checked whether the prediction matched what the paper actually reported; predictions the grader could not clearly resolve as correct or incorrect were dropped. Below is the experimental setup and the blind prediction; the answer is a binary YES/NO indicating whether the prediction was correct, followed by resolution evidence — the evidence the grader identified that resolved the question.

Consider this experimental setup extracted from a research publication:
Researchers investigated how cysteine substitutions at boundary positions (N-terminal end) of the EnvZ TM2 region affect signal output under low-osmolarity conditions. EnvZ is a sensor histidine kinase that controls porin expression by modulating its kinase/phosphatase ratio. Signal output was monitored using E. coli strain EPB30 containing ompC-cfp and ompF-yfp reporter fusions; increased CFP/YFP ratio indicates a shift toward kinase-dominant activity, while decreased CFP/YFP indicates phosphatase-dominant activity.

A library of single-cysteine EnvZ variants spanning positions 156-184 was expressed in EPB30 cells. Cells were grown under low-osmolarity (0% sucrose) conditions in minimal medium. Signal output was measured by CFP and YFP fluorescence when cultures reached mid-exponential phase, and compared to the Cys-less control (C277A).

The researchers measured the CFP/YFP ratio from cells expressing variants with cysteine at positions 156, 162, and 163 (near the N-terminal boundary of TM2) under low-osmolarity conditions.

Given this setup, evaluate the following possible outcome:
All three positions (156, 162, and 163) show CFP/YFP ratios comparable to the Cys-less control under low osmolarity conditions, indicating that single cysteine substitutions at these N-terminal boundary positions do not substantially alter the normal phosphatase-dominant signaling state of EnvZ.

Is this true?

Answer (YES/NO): NO